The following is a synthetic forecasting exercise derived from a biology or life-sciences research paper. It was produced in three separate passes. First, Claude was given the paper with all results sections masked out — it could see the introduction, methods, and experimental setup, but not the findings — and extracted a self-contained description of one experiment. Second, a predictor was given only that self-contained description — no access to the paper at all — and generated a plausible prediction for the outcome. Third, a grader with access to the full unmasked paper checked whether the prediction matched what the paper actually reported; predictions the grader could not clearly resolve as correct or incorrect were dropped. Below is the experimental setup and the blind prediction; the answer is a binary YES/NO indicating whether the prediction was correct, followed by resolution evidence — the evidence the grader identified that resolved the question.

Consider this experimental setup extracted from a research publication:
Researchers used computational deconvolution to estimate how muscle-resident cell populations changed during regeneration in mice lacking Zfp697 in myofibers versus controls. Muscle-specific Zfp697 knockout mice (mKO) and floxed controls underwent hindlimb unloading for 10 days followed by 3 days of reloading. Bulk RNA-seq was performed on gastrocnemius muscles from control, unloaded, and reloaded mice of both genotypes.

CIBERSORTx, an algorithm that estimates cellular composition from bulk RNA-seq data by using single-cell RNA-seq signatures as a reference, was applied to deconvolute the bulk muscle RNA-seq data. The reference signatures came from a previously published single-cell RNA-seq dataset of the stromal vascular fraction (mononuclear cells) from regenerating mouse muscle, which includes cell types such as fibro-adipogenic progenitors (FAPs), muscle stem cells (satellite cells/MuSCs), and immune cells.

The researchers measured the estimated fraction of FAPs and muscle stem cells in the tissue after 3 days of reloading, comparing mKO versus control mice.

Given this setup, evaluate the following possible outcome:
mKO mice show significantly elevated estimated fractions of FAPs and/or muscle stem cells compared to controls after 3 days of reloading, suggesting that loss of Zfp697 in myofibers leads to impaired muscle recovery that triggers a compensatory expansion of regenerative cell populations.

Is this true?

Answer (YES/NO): NO